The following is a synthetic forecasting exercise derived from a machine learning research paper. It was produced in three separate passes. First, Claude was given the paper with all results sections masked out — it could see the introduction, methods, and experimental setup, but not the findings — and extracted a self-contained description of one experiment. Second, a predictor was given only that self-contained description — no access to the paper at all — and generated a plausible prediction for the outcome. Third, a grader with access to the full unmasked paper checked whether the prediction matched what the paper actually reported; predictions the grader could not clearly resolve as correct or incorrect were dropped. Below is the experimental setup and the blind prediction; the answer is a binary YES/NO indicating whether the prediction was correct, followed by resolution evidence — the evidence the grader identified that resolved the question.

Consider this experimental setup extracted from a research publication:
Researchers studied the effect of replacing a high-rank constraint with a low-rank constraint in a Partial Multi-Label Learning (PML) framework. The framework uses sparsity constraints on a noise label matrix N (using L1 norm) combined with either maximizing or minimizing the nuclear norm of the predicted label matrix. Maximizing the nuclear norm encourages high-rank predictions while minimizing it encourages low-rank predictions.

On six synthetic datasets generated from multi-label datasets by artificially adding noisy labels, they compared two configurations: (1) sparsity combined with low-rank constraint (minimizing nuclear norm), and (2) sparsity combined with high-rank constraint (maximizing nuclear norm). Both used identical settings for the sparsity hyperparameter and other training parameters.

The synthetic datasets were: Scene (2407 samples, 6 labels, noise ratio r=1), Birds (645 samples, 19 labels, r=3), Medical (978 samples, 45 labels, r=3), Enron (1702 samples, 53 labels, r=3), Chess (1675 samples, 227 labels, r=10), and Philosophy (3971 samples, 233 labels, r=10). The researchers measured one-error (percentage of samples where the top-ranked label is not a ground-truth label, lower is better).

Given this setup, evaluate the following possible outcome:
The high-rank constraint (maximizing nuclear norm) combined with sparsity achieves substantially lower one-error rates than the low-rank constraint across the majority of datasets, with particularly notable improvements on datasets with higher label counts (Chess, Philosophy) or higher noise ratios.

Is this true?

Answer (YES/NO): NO